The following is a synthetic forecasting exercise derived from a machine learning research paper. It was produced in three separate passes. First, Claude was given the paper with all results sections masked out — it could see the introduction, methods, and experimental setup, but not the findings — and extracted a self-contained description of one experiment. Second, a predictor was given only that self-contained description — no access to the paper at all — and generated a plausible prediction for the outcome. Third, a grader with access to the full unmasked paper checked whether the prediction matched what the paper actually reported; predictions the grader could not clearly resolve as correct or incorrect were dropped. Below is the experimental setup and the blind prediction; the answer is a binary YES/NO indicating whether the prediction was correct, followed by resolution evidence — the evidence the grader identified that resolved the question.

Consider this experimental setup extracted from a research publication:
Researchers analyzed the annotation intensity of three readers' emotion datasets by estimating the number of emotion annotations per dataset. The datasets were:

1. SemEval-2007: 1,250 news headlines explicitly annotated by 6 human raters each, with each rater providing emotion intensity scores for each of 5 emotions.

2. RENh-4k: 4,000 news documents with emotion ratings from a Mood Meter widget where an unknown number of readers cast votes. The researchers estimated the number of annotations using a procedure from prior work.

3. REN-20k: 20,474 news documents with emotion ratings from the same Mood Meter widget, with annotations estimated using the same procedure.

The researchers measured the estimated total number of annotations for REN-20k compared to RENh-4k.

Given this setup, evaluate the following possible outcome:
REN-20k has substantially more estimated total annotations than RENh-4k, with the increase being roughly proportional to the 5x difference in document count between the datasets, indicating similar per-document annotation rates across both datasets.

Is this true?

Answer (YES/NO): NO